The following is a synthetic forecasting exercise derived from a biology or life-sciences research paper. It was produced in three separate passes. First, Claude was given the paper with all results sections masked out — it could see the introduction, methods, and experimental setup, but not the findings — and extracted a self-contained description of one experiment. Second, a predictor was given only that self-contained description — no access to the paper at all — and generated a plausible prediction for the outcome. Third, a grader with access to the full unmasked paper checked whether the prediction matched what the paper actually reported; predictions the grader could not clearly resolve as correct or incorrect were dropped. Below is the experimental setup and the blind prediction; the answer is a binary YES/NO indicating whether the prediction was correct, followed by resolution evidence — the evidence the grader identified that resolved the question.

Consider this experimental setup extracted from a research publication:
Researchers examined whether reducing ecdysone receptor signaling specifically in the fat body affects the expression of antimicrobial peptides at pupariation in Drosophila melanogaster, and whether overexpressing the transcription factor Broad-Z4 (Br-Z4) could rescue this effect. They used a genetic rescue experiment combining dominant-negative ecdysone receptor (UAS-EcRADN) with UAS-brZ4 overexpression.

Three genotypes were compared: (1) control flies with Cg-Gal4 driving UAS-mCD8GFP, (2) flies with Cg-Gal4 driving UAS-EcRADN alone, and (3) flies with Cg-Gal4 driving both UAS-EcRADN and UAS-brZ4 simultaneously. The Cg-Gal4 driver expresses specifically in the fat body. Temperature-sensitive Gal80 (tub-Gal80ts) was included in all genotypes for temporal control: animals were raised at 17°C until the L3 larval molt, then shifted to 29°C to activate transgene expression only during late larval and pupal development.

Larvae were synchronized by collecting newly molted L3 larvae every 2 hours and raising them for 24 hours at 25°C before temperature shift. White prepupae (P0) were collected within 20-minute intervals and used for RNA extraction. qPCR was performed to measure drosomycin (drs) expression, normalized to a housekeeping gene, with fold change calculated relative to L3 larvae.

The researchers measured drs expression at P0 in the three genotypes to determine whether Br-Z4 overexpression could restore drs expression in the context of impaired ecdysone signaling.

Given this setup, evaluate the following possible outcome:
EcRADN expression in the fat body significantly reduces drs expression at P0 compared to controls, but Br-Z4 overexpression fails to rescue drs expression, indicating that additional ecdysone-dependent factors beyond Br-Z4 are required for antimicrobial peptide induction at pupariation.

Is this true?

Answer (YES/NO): NO